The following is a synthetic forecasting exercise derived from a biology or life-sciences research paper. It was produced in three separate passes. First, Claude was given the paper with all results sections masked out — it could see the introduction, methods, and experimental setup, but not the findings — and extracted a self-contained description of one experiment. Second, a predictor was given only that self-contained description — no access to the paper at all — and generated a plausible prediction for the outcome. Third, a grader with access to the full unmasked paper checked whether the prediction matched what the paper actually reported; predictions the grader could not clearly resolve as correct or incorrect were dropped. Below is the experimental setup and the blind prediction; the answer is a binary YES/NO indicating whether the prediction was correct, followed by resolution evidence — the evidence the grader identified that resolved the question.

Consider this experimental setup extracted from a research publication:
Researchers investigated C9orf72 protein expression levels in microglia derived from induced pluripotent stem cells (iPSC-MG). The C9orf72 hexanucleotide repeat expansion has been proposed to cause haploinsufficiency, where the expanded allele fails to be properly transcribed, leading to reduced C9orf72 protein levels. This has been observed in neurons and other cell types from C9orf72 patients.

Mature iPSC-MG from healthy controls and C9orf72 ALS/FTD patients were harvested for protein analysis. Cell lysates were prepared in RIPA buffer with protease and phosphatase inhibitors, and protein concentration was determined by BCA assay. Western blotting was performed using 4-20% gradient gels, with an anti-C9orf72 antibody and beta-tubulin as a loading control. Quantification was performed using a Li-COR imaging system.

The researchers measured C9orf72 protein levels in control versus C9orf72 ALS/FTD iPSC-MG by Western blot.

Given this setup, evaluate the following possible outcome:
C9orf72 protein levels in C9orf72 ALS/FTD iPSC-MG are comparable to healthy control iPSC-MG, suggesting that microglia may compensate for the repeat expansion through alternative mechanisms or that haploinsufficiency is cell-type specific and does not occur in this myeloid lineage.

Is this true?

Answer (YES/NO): NO